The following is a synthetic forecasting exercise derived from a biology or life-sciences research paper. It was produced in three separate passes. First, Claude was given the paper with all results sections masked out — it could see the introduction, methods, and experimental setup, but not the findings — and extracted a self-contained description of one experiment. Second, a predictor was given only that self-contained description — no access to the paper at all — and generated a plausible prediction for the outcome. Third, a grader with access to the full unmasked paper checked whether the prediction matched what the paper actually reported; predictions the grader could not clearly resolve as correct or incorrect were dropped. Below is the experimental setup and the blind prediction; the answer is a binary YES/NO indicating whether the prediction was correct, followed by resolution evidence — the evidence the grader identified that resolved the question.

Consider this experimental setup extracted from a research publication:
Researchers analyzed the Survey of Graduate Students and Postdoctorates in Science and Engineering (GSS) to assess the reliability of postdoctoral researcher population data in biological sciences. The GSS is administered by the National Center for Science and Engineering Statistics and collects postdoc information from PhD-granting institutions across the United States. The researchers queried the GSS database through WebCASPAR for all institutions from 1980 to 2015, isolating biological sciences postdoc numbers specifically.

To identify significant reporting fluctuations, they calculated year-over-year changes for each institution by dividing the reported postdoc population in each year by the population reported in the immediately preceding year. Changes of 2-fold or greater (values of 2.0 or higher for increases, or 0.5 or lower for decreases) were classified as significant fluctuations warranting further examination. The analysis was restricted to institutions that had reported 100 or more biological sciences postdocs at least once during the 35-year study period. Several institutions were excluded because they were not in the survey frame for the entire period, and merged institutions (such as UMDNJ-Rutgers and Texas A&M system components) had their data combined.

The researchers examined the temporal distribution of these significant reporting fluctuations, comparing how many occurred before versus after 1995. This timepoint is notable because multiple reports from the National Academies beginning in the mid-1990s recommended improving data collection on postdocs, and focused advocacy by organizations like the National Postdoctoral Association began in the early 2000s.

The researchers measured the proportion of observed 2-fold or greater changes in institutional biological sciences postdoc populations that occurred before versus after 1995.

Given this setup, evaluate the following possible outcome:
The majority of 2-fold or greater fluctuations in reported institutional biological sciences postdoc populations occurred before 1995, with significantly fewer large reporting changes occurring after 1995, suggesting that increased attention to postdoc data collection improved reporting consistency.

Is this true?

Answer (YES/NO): NO